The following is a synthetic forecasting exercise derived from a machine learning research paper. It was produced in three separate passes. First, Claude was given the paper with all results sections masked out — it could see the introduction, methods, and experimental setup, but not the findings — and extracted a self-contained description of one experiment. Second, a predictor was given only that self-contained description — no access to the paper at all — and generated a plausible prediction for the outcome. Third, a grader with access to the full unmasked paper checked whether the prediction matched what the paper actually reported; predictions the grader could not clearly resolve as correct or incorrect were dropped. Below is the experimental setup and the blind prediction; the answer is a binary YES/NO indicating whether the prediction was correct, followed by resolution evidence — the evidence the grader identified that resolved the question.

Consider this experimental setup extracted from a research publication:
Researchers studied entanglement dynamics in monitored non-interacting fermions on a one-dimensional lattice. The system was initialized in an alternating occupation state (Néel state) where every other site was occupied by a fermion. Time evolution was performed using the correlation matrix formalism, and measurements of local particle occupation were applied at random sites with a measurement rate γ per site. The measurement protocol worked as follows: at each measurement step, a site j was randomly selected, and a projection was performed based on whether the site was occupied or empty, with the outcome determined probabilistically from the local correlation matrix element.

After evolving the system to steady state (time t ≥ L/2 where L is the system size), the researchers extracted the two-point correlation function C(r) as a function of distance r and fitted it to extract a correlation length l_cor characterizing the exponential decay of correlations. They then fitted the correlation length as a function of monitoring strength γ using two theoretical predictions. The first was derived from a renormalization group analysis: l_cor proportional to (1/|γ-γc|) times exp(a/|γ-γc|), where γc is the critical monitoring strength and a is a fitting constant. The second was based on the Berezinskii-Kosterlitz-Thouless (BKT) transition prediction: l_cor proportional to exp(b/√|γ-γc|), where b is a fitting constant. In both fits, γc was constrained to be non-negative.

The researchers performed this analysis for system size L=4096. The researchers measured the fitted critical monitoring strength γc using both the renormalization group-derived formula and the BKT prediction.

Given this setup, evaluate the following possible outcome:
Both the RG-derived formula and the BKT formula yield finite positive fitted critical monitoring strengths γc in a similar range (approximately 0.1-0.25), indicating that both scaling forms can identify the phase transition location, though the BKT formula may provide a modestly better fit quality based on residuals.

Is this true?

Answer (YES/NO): NO